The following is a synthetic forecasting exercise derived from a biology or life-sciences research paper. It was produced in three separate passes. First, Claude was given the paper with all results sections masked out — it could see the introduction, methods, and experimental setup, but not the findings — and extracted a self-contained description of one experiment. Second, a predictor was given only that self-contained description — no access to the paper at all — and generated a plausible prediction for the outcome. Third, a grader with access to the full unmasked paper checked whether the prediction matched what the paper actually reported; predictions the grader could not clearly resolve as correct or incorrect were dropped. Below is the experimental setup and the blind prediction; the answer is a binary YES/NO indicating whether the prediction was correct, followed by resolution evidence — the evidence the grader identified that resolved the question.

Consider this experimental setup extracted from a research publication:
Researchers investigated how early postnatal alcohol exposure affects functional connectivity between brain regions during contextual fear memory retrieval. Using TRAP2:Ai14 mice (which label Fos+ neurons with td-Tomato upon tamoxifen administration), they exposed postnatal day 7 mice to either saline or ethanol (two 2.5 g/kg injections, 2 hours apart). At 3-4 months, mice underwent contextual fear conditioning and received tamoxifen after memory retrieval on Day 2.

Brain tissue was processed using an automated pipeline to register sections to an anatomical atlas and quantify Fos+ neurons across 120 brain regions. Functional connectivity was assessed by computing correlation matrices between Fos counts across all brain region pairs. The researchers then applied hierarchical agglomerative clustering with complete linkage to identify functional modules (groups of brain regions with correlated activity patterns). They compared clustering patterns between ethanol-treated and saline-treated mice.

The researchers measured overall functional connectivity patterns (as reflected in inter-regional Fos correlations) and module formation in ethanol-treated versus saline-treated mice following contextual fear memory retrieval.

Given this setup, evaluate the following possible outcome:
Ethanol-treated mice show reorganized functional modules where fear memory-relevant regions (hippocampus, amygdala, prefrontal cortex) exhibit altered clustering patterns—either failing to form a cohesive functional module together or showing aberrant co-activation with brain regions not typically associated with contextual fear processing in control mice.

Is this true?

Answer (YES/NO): NO